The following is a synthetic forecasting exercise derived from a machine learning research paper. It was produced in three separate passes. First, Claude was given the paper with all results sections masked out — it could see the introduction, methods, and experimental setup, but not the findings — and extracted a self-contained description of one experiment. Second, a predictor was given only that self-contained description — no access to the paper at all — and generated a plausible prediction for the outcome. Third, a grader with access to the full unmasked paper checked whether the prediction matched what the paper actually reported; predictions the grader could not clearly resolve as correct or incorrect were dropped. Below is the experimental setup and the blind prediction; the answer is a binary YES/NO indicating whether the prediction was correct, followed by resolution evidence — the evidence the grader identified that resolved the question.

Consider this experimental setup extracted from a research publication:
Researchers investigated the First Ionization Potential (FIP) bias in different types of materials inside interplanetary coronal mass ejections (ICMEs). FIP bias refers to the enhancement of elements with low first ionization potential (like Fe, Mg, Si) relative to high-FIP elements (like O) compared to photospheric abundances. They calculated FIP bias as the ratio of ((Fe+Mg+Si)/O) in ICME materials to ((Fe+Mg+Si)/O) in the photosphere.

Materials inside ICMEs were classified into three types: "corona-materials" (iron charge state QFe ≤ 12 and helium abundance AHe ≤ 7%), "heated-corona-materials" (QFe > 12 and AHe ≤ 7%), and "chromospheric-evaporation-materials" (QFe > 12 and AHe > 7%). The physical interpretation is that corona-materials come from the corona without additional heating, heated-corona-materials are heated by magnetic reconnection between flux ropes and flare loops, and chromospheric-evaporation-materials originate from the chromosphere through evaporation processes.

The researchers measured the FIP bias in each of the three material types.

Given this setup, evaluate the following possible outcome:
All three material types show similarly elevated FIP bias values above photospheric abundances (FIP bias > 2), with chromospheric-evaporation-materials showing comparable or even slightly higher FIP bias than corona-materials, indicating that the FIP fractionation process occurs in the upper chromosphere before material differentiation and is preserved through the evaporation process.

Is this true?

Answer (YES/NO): NO